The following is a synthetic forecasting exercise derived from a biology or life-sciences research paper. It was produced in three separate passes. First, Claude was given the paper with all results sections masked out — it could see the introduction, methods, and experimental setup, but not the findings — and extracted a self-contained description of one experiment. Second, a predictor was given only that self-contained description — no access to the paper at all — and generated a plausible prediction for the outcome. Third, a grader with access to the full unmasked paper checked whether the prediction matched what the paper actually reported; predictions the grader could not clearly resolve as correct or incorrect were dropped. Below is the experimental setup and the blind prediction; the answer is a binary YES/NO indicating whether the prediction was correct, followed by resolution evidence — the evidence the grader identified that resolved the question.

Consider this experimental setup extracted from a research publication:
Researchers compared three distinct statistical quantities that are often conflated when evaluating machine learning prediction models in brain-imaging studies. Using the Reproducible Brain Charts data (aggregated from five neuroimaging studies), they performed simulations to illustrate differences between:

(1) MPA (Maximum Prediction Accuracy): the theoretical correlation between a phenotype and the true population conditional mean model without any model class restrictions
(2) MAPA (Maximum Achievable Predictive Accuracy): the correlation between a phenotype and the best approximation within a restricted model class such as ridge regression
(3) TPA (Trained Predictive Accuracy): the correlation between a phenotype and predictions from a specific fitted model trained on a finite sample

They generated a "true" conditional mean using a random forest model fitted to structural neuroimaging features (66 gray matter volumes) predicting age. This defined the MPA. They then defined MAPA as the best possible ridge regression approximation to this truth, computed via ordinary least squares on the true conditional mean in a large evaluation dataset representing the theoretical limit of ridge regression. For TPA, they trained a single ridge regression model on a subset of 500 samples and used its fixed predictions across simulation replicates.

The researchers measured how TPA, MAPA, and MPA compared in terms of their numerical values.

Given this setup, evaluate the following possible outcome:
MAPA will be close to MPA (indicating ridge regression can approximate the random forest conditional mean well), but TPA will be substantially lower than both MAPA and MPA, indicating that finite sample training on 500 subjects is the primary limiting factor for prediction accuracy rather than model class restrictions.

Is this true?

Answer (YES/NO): NO